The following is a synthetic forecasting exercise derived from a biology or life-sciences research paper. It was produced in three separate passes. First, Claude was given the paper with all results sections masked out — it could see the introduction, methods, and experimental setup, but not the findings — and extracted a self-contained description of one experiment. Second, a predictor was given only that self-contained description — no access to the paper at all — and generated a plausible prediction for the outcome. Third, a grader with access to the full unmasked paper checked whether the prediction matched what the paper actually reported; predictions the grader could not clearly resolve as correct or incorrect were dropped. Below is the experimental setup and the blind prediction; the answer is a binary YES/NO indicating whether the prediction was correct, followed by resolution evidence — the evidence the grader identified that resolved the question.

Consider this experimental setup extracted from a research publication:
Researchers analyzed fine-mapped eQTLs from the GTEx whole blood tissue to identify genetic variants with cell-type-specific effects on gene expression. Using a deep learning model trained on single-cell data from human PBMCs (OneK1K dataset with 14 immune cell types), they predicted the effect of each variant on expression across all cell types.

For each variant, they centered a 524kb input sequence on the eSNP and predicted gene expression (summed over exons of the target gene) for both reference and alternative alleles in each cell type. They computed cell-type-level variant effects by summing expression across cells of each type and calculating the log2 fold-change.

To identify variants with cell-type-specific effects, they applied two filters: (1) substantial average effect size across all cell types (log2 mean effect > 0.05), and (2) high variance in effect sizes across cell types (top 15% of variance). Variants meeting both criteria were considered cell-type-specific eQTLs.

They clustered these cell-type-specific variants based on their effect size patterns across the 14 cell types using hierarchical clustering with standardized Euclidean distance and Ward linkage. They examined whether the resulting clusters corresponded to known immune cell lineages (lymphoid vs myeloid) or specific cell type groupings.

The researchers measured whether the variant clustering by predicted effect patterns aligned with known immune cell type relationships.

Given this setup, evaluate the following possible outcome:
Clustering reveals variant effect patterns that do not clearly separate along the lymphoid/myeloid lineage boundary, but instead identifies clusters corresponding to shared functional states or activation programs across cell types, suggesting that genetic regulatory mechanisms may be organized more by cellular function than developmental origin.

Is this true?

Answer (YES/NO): NO